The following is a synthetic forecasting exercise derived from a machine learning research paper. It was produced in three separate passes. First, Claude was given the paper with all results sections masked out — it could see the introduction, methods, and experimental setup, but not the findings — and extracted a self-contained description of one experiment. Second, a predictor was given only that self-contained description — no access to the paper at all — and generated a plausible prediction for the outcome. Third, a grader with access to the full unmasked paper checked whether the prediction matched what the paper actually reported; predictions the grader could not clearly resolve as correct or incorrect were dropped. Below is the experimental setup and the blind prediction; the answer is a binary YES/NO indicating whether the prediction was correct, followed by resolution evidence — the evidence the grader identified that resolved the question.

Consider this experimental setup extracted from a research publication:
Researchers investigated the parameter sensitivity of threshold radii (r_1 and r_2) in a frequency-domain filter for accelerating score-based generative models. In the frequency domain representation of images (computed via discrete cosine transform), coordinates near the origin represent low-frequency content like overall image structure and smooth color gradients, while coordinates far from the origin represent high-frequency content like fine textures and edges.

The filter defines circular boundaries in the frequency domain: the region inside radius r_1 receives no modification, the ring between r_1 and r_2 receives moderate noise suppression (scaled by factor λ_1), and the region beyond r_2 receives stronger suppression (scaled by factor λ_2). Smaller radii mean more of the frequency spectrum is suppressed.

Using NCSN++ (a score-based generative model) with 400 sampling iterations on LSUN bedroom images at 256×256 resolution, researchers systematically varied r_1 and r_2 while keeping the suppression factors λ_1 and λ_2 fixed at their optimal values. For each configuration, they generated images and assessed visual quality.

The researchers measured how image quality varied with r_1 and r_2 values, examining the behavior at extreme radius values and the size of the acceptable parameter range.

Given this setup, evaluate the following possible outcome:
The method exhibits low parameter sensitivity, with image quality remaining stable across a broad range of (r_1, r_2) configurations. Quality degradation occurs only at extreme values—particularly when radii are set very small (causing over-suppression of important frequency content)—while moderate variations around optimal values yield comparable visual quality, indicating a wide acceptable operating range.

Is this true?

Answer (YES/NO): YES